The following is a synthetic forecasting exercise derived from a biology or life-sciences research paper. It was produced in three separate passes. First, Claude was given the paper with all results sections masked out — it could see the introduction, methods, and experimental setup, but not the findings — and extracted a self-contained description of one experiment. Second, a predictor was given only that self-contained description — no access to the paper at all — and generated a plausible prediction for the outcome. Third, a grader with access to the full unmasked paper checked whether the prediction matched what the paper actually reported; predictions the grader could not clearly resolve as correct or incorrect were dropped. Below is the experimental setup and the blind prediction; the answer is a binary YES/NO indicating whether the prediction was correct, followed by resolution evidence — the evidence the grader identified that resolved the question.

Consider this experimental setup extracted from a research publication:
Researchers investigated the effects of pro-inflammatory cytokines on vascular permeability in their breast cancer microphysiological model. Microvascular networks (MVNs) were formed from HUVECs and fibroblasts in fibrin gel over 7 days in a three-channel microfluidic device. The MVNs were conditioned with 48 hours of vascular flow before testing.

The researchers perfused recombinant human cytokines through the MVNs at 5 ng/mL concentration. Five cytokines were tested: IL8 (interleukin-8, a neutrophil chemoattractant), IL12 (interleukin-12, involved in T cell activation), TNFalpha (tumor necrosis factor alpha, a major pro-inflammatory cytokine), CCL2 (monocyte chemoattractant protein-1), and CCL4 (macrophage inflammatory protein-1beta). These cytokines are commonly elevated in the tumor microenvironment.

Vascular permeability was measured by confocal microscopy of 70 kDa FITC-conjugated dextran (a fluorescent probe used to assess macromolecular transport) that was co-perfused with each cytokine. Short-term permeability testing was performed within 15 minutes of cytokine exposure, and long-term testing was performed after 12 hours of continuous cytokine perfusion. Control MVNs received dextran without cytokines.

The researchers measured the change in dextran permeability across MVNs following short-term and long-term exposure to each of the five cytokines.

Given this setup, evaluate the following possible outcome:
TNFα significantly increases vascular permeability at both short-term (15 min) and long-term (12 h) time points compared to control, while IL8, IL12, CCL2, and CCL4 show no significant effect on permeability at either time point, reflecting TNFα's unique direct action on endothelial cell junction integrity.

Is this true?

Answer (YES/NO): NO